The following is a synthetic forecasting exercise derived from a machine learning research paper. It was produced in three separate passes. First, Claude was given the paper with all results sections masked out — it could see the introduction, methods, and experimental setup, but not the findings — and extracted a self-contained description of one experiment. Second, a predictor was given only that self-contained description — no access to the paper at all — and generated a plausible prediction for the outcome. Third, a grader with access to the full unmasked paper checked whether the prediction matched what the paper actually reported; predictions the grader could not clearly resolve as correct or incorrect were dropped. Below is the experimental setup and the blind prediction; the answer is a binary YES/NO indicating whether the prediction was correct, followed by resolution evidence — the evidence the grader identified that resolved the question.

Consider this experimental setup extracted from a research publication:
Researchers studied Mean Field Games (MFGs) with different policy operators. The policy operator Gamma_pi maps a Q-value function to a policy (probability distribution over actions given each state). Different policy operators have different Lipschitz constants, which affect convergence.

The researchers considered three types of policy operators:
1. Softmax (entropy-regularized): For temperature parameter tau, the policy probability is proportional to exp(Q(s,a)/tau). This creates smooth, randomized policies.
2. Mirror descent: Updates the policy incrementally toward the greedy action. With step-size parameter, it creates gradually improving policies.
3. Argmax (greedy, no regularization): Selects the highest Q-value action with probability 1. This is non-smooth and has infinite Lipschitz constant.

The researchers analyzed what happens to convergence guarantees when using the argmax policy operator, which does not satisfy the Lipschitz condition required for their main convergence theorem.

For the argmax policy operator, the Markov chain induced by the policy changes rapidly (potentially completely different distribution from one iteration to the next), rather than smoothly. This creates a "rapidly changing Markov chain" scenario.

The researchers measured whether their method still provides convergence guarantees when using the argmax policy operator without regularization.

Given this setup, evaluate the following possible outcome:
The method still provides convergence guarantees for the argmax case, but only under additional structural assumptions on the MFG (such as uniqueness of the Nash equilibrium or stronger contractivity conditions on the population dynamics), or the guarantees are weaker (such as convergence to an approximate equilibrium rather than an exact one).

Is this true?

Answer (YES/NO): YES